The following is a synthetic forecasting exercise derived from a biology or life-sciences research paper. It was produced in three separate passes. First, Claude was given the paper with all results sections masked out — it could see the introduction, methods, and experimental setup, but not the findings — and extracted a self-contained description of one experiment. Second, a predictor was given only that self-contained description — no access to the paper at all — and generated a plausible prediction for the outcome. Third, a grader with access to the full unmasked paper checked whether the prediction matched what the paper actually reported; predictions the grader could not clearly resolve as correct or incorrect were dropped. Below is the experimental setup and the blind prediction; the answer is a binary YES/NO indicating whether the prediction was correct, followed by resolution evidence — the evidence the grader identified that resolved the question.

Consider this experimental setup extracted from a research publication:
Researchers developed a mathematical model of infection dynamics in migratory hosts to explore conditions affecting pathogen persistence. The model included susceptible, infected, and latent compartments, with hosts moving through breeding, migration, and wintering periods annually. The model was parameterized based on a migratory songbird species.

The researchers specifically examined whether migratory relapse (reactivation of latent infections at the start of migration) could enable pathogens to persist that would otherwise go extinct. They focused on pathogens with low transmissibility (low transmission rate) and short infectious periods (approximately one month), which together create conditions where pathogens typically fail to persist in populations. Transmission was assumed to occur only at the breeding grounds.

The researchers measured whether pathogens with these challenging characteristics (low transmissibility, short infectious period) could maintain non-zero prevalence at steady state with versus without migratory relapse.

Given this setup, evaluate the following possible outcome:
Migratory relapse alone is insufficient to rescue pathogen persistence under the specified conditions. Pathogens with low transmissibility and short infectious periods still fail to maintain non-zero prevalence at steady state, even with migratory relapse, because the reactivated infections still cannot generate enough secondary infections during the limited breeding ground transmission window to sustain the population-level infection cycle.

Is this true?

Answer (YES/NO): NO